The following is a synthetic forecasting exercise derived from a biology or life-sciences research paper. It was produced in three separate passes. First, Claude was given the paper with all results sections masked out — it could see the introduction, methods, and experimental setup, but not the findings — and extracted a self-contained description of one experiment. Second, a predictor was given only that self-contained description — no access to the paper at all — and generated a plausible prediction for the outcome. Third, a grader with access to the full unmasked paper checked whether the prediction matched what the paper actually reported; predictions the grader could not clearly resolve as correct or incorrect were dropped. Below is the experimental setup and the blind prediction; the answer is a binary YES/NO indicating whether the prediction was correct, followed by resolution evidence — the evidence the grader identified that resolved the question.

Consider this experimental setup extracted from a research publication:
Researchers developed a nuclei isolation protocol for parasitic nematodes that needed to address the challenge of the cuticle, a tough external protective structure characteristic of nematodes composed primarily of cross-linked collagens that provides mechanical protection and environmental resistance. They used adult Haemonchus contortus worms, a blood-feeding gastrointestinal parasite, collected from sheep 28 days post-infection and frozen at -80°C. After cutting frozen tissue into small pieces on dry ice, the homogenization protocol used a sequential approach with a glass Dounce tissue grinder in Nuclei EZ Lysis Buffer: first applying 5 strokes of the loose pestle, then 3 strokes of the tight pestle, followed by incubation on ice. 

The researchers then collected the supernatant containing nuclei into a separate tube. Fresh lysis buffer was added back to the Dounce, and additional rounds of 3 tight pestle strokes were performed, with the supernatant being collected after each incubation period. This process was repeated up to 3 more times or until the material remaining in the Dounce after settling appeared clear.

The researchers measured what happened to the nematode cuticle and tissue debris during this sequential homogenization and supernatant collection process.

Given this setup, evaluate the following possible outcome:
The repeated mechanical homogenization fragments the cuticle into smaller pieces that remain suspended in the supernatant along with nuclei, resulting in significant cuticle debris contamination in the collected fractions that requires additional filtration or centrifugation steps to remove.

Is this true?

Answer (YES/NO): NO